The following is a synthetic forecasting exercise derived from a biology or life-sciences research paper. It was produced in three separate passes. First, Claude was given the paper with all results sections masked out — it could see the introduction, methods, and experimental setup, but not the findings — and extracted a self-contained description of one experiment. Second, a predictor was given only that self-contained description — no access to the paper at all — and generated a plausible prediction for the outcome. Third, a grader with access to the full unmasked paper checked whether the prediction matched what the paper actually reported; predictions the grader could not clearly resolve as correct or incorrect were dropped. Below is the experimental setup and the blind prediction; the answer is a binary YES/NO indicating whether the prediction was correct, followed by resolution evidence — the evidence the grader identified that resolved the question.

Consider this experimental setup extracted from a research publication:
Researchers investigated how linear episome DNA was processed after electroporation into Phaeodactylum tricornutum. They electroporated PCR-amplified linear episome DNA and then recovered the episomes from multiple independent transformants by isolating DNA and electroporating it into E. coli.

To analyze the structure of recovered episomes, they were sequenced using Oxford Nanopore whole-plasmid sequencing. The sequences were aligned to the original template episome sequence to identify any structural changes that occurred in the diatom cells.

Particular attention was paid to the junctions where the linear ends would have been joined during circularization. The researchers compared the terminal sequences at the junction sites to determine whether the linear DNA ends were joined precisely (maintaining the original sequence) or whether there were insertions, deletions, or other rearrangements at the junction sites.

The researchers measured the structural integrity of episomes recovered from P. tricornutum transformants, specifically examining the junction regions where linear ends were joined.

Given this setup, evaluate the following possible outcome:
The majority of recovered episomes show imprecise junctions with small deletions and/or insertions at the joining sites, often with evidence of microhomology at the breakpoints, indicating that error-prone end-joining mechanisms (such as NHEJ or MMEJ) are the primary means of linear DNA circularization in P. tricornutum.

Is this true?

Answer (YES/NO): NO